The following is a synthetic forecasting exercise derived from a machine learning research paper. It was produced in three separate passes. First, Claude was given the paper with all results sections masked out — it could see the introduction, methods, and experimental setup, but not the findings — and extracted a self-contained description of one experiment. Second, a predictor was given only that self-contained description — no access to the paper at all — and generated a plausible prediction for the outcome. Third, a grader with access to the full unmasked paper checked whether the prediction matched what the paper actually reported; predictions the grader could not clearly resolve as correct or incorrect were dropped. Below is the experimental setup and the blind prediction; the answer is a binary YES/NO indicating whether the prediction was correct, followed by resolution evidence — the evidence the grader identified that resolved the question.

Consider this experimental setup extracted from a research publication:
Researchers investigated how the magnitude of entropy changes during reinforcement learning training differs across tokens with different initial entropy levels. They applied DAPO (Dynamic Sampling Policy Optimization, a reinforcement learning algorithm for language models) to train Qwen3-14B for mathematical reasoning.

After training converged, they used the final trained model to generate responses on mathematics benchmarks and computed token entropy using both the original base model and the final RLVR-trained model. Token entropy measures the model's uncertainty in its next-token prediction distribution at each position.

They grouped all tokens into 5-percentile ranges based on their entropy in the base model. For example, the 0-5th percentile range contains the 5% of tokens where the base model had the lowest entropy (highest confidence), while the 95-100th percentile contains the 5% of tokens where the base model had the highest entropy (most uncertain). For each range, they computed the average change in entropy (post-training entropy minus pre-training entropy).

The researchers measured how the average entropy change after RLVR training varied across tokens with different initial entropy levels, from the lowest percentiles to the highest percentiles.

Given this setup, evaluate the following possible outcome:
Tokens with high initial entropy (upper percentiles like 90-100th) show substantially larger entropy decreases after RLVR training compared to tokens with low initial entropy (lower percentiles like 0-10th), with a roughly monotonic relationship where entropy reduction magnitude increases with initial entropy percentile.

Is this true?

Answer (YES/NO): NO